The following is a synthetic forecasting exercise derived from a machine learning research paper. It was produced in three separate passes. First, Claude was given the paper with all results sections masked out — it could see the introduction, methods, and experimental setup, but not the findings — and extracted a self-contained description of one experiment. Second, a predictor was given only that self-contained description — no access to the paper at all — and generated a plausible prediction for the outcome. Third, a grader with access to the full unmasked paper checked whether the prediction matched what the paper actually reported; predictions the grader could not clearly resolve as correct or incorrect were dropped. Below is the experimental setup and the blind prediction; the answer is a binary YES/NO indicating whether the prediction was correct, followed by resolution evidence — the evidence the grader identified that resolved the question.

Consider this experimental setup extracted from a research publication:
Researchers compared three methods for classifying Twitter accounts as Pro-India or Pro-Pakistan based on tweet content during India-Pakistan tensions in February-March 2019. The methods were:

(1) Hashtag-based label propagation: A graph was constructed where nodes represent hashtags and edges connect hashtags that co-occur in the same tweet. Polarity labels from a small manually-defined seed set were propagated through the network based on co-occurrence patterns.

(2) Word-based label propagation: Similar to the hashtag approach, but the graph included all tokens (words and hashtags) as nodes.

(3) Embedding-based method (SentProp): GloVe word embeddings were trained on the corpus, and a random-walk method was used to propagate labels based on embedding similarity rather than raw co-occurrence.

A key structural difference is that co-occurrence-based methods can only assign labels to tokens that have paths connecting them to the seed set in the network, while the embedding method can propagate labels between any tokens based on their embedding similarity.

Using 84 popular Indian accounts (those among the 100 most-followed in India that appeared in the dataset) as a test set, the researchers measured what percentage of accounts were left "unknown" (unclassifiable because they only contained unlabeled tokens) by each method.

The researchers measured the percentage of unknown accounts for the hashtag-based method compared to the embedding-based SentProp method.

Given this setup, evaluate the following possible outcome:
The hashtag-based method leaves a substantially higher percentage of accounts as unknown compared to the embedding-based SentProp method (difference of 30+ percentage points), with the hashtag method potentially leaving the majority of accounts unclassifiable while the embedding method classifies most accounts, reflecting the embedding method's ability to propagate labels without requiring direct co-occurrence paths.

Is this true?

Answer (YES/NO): YES